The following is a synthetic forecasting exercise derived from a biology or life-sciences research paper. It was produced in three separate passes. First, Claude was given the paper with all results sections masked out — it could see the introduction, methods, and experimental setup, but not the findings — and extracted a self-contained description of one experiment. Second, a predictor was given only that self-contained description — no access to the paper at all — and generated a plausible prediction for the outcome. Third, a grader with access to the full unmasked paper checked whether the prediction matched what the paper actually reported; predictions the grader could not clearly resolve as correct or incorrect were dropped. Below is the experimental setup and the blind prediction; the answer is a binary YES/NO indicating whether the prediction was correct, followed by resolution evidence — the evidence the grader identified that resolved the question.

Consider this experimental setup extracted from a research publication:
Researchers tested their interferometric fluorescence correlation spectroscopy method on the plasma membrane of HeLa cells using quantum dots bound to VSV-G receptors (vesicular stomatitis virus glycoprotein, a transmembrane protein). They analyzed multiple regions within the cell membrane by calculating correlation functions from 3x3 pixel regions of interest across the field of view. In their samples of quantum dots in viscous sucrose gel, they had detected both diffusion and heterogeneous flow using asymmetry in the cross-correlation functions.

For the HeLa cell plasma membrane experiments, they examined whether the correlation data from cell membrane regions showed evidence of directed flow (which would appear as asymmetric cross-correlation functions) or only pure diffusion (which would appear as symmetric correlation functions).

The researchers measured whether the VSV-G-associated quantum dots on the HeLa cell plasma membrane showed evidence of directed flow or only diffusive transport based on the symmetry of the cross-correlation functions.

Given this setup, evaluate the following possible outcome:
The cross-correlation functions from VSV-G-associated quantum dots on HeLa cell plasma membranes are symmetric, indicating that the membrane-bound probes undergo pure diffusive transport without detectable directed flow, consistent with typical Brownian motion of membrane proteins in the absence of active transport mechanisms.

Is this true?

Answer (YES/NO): YES